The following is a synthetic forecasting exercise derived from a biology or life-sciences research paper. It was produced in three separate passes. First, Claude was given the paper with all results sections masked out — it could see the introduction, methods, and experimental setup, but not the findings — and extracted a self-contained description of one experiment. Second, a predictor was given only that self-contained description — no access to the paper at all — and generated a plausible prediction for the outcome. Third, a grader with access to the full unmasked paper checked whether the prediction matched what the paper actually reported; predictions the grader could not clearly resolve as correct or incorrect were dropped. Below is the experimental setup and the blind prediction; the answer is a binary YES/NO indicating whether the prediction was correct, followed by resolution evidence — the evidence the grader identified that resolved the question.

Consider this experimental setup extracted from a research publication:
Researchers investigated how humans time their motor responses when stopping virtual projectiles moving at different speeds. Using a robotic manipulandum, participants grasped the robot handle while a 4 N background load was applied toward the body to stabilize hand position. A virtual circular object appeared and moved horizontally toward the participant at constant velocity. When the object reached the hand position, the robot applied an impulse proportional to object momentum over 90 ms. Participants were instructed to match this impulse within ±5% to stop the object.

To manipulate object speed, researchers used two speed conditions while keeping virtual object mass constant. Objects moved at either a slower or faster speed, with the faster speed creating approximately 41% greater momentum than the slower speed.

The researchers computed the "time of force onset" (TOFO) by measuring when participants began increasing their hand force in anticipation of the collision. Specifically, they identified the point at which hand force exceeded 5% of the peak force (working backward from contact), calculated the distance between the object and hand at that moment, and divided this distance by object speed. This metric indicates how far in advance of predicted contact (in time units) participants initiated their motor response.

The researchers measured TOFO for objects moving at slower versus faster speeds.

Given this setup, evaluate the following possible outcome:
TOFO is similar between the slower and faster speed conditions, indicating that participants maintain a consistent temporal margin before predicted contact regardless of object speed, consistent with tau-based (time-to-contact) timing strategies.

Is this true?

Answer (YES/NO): NO